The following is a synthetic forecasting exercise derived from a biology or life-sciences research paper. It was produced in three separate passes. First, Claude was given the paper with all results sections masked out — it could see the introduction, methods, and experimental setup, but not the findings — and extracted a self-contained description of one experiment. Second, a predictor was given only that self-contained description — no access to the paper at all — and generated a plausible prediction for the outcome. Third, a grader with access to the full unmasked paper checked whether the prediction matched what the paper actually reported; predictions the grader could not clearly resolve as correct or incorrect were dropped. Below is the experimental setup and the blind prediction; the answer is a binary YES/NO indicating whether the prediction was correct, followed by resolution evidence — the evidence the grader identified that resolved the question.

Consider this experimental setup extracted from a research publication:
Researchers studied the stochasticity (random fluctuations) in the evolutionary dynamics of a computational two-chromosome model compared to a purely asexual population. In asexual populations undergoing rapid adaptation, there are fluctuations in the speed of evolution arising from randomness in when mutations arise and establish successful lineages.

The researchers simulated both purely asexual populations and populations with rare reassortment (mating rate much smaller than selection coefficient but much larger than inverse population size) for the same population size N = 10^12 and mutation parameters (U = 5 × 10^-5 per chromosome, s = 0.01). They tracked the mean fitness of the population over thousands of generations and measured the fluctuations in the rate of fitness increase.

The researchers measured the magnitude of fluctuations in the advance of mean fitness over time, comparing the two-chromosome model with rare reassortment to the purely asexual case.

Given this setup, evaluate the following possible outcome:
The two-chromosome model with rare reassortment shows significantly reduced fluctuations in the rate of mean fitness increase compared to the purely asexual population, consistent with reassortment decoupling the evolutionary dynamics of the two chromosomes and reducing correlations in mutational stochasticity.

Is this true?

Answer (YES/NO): NO